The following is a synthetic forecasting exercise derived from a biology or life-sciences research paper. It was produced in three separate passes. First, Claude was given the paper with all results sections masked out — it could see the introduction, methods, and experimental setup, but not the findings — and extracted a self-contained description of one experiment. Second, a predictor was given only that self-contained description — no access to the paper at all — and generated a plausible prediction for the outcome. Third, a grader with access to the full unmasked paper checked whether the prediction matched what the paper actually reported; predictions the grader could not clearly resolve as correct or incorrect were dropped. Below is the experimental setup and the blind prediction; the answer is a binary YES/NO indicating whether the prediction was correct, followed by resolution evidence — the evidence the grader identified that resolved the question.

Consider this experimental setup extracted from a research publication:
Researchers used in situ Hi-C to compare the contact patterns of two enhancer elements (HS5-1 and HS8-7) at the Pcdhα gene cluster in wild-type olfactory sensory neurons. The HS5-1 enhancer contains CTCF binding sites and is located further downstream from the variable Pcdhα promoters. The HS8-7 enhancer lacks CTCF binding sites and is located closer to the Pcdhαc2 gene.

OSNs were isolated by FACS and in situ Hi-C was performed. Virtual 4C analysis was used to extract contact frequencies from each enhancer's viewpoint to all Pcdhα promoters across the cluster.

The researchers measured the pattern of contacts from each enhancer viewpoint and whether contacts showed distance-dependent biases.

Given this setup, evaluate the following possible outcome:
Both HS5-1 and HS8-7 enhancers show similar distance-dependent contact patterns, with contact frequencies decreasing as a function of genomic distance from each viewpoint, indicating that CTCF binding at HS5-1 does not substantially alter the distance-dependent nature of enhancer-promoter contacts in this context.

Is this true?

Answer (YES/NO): NO